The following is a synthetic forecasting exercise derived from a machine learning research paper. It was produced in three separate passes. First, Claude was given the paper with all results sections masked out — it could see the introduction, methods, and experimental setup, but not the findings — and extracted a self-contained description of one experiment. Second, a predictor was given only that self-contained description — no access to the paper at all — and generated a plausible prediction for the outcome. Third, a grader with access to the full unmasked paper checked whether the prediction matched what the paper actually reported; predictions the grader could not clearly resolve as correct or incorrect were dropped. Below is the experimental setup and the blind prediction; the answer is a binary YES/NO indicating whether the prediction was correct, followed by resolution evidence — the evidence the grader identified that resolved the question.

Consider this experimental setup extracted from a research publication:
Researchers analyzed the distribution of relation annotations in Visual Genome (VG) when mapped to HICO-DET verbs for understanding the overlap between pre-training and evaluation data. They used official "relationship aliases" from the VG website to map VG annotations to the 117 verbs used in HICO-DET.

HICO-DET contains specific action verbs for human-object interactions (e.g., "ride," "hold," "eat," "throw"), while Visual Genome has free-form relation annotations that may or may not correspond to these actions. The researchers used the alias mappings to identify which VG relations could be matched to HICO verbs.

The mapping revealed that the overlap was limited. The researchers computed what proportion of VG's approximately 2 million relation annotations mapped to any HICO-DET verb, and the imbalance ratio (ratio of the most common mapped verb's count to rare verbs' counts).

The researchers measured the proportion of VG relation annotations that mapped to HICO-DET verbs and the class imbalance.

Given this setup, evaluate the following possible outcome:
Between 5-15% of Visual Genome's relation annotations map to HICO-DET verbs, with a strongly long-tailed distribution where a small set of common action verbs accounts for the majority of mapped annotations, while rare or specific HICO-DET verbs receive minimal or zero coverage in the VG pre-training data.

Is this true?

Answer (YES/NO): NO